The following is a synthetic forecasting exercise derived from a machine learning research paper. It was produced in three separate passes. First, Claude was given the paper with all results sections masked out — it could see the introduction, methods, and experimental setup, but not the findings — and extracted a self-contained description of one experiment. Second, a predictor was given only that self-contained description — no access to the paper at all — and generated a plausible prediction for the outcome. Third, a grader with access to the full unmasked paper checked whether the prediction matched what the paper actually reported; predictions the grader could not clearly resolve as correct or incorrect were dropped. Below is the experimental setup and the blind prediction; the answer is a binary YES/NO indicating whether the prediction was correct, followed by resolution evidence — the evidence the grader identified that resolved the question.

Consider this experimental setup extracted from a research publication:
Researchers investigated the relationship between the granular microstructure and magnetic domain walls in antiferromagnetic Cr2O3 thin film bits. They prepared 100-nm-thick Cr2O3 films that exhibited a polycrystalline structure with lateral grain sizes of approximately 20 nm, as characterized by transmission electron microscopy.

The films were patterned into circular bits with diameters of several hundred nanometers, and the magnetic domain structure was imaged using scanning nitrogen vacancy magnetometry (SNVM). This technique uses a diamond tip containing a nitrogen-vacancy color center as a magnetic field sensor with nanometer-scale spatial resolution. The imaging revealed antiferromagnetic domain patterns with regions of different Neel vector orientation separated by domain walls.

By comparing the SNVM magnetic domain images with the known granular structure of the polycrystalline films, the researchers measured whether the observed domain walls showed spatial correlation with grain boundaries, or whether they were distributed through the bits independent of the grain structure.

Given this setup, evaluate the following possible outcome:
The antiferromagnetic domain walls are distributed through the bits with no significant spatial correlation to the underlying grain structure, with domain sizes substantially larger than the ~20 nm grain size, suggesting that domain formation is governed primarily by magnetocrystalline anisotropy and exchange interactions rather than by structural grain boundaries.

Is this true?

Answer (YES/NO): NO